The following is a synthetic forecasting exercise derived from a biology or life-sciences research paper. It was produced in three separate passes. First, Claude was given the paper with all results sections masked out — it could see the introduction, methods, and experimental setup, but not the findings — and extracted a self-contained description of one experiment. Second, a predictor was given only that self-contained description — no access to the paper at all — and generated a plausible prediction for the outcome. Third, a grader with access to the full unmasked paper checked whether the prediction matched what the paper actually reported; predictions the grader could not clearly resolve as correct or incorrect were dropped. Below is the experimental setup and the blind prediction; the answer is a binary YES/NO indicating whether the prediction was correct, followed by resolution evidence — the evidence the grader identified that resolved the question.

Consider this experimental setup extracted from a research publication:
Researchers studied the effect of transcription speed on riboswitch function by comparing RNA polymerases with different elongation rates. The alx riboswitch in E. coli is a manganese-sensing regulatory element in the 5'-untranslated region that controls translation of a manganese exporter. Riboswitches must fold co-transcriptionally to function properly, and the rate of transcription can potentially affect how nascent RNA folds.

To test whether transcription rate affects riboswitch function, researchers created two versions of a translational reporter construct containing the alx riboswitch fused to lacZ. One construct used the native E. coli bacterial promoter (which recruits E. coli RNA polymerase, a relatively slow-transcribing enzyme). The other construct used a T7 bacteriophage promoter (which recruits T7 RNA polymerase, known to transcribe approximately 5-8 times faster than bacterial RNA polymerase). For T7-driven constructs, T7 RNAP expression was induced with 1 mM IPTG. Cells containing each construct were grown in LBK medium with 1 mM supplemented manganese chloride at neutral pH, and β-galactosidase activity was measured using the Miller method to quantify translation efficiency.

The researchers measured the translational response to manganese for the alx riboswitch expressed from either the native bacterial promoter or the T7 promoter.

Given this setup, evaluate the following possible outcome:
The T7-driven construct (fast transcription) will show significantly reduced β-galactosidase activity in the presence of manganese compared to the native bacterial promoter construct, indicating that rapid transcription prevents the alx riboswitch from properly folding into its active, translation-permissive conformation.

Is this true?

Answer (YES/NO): YES